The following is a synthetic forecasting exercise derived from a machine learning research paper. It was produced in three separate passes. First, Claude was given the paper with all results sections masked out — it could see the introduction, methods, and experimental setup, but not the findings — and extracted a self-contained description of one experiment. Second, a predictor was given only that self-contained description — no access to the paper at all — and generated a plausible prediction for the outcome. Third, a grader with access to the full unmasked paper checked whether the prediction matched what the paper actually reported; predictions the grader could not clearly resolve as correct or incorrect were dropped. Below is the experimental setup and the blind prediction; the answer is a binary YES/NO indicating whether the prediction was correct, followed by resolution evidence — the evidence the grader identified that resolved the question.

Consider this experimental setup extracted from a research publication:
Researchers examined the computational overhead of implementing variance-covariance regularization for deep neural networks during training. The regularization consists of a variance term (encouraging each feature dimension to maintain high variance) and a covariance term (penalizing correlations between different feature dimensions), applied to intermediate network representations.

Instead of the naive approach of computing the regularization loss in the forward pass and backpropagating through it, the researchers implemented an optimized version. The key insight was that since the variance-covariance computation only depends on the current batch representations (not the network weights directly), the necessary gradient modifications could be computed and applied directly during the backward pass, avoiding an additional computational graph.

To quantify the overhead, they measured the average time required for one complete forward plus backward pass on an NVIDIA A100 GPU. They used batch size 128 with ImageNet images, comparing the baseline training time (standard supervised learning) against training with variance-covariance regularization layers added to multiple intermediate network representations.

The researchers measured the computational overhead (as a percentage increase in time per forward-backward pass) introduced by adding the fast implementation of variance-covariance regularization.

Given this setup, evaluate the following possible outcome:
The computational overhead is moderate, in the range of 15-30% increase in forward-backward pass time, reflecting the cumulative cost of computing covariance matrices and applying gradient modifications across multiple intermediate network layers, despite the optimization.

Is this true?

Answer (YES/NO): NO